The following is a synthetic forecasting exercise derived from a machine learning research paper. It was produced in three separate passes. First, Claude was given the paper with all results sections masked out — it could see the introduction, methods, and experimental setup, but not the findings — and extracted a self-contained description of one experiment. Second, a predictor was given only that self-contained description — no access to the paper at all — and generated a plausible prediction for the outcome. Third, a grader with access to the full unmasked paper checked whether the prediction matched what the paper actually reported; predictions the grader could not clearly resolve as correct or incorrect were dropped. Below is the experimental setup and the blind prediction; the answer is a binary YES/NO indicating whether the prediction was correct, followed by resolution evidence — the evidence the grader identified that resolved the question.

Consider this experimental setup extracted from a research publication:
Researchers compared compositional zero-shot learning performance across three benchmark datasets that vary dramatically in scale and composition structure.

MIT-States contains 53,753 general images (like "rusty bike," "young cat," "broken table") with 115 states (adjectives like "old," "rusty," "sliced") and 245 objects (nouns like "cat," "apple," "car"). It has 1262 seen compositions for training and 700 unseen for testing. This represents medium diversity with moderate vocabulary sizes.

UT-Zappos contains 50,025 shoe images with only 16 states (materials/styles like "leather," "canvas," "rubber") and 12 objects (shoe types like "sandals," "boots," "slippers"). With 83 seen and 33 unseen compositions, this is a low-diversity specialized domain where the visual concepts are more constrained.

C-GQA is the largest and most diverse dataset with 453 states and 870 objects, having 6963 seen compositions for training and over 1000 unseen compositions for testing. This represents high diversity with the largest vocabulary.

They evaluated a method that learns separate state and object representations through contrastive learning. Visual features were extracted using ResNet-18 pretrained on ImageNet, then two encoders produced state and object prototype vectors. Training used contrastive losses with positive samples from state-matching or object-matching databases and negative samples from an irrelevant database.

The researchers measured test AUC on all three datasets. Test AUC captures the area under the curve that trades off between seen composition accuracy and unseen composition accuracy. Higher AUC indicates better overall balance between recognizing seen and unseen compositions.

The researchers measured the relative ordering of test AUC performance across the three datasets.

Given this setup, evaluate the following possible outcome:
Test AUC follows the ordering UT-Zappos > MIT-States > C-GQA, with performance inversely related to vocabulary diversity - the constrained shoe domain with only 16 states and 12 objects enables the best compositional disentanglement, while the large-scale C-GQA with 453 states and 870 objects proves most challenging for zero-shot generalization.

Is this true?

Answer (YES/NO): YES